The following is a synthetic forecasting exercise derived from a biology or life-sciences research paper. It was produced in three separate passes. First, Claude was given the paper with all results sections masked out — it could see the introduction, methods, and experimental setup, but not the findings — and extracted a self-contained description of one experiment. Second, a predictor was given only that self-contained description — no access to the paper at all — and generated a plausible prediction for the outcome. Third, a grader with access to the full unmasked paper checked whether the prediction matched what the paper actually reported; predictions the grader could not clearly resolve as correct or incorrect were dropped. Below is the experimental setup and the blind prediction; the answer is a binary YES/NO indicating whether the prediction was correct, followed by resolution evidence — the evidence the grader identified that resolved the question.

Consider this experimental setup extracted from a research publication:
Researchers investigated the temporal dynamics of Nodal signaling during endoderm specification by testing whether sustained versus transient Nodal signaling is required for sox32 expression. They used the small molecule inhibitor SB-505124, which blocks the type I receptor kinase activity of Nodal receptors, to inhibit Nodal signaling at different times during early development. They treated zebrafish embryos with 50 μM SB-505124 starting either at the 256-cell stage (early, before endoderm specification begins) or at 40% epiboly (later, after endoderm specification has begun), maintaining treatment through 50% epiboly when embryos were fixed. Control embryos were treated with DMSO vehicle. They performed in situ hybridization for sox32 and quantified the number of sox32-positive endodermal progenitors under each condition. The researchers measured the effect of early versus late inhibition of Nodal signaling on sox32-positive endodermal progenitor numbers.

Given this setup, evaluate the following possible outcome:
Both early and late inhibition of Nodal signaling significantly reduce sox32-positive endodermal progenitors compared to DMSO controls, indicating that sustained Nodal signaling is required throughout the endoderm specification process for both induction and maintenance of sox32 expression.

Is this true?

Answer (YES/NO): NO